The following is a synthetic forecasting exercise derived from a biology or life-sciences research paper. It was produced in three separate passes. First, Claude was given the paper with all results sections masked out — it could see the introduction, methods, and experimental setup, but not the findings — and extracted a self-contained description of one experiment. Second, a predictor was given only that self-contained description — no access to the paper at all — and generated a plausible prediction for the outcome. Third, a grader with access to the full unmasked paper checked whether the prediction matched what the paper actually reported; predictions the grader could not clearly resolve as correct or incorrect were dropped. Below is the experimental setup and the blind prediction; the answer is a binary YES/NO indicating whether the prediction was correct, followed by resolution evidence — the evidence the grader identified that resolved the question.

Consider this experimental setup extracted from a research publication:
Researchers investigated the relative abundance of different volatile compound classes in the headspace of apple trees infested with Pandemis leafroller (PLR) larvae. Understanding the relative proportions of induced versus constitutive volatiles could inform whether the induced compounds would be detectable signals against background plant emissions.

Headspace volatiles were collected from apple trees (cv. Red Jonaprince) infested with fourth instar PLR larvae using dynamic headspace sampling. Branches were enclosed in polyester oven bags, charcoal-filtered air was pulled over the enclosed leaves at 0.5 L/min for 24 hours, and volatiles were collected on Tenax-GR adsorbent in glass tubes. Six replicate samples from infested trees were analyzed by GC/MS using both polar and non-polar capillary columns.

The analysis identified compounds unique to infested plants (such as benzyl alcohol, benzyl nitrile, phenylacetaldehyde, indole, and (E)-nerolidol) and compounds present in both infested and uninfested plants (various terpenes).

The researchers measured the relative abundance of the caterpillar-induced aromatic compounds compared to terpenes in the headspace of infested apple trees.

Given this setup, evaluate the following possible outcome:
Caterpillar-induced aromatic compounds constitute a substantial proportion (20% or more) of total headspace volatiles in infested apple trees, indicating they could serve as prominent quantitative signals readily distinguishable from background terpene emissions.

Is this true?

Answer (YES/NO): NO